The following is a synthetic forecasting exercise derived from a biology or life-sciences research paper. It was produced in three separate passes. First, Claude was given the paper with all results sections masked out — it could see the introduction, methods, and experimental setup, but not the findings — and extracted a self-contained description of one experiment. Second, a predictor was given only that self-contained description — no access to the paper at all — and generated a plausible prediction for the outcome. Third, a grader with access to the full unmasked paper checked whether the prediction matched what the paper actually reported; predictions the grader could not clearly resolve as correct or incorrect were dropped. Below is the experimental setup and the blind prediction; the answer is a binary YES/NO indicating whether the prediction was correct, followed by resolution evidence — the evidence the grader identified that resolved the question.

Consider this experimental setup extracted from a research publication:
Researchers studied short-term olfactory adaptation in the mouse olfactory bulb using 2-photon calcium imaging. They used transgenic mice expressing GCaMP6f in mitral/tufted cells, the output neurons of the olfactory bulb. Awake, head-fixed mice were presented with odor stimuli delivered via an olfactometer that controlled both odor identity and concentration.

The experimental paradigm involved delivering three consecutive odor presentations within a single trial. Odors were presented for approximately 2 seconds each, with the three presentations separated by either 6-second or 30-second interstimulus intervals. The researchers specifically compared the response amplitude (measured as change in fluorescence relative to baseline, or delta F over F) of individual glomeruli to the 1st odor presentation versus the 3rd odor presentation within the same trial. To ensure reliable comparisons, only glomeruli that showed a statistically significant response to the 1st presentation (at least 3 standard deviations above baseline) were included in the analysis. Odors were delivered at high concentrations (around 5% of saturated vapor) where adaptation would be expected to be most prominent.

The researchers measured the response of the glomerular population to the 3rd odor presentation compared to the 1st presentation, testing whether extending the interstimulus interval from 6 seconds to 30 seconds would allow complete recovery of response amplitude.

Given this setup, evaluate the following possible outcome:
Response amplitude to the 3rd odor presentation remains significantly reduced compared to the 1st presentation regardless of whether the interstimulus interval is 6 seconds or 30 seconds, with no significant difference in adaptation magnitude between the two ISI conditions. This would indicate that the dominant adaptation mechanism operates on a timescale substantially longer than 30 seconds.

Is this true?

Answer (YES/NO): NO